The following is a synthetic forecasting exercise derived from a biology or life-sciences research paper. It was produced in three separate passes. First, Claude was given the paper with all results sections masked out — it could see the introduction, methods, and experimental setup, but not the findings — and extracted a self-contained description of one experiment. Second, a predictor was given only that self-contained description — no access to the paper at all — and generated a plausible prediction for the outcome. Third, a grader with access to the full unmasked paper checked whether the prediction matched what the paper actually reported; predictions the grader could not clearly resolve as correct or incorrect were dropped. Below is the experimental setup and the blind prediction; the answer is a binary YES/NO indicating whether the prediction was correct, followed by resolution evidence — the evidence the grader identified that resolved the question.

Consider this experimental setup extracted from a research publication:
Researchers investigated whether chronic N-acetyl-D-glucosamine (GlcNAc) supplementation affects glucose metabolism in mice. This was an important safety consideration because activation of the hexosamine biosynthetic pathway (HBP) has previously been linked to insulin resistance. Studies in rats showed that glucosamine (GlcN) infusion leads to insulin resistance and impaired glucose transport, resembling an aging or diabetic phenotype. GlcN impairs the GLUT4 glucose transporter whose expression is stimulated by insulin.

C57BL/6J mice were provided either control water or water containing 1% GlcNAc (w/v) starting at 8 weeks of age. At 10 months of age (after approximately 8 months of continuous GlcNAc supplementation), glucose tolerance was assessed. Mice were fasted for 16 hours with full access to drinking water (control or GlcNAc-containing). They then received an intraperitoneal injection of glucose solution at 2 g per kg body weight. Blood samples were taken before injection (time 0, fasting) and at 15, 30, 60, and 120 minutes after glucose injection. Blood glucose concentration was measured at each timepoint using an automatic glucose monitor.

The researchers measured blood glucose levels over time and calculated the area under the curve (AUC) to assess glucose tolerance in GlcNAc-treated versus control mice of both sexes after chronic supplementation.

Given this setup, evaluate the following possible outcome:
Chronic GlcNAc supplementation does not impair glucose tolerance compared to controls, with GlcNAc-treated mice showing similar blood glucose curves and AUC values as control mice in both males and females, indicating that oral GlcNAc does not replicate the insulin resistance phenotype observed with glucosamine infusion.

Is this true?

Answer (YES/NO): YES